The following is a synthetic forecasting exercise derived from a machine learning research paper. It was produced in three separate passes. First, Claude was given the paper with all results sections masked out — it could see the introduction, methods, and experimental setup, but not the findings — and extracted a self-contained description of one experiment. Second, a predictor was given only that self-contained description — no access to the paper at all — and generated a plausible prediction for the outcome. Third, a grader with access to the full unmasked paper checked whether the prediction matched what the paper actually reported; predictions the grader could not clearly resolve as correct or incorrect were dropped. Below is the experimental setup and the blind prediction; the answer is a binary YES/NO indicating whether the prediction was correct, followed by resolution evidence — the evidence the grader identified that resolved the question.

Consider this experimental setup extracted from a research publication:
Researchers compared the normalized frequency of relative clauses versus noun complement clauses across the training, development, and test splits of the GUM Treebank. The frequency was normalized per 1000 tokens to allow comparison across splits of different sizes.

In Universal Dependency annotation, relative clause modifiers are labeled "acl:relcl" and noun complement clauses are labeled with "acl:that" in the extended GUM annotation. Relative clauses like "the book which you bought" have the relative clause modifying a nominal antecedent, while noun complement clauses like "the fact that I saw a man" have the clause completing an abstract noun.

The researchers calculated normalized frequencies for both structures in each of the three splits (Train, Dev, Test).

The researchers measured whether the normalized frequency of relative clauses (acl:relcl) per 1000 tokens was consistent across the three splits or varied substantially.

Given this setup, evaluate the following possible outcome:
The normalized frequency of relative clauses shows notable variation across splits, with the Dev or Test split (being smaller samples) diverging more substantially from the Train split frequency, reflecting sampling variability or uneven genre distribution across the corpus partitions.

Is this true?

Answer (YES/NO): NO